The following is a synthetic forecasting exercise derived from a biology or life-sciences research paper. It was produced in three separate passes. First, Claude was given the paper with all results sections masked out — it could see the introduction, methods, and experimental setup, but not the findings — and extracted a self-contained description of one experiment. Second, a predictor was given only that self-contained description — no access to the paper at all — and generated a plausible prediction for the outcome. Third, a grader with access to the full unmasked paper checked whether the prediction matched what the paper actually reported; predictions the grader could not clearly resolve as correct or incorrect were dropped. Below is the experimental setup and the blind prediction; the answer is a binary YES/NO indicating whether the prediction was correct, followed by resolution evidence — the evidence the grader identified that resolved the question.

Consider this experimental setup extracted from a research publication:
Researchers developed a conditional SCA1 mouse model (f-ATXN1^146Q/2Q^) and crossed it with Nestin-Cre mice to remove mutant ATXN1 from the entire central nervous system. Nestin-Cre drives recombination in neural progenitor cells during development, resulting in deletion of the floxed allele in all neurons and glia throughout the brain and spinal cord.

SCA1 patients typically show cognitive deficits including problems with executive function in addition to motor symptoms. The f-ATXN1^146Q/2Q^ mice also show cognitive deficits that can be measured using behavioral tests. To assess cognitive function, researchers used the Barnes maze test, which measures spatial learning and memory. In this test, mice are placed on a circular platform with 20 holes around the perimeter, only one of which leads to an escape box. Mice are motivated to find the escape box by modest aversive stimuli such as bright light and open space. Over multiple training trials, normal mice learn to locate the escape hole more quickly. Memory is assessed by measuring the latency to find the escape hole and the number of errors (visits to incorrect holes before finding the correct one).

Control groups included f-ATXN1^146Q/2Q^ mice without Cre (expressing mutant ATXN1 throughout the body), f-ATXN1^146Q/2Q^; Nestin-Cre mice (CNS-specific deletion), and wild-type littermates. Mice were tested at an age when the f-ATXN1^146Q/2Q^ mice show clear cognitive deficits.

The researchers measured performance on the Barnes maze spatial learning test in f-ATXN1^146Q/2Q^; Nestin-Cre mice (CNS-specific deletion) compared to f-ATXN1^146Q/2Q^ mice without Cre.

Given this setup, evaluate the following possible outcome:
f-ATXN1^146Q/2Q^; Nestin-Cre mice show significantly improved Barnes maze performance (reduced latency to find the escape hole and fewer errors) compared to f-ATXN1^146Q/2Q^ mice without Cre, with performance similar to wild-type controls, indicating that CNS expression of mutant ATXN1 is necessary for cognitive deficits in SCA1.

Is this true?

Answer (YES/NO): YES